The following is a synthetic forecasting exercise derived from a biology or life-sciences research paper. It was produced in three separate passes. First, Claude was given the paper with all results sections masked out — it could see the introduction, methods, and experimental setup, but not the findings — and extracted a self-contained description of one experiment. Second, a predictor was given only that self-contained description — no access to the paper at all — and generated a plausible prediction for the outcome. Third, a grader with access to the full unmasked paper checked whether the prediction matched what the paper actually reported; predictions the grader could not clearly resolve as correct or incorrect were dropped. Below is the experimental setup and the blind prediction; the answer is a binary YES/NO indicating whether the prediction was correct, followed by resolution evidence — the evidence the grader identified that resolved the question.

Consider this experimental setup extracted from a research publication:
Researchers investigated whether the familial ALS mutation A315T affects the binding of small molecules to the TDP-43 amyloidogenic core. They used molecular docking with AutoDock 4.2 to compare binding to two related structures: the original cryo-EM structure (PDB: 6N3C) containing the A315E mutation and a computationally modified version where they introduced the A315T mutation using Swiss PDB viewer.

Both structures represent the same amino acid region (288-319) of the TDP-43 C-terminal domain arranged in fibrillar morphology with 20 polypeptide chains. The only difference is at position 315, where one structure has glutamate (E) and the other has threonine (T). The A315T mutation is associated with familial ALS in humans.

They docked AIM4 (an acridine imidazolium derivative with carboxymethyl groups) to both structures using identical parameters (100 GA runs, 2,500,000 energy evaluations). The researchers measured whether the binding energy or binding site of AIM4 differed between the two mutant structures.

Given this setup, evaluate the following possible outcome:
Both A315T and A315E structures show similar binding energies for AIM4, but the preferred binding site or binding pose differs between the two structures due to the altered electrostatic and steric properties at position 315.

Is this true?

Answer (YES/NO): YES